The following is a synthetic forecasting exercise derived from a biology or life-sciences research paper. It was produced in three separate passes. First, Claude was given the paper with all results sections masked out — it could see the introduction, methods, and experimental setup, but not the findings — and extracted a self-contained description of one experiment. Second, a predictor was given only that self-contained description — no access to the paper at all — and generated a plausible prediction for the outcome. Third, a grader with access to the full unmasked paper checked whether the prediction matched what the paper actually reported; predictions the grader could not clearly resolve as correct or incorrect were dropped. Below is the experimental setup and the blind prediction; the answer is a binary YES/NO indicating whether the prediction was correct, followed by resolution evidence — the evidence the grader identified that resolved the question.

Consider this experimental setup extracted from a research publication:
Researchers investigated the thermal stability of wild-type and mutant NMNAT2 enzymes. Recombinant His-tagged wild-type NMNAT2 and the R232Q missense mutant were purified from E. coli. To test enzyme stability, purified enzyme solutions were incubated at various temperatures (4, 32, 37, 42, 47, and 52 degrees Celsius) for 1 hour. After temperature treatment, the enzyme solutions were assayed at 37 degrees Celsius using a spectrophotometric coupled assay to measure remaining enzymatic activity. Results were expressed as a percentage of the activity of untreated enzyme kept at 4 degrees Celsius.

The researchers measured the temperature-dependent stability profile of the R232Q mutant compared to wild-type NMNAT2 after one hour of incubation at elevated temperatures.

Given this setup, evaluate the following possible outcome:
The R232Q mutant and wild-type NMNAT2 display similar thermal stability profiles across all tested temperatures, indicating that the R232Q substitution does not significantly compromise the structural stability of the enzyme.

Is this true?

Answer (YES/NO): NO